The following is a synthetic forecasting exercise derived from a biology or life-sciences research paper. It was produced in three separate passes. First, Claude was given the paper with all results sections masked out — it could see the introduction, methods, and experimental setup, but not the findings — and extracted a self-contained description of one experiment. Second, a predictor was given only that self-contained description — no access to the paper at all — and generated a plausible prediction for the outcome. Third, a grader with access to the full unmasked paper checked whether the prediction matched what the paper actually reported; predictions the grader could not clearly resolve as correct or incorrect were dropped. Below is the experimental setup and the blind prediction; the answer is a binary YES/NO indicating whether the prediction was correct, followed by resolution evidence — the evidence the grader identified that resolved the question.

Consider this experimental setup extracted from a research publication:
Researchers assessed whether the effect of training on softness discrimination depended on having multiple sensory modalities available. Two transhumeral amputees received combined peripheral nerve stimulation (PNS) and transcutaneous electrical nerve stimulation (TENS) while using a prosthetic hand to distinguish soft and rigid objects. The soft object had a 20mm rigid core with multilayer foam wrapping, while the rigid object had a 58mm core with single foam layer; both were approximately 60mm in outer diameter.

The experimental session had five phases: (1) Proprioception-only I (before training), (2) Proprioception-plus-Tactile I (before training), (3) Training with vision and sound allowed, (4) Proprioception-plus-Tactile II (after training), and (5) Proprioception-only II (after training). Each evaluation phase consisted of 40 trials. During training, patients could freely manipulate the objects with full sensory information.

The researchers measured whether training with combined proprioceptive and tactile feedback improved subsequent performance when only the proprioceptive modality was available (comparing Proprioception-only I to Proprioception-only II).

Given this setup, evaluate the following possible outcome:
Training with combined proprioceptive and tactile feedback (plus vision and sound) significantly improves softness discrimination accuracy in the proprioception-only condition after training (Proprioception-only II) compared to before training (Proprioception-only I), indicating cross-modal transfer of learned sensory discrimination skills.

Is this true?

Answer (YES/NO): NO